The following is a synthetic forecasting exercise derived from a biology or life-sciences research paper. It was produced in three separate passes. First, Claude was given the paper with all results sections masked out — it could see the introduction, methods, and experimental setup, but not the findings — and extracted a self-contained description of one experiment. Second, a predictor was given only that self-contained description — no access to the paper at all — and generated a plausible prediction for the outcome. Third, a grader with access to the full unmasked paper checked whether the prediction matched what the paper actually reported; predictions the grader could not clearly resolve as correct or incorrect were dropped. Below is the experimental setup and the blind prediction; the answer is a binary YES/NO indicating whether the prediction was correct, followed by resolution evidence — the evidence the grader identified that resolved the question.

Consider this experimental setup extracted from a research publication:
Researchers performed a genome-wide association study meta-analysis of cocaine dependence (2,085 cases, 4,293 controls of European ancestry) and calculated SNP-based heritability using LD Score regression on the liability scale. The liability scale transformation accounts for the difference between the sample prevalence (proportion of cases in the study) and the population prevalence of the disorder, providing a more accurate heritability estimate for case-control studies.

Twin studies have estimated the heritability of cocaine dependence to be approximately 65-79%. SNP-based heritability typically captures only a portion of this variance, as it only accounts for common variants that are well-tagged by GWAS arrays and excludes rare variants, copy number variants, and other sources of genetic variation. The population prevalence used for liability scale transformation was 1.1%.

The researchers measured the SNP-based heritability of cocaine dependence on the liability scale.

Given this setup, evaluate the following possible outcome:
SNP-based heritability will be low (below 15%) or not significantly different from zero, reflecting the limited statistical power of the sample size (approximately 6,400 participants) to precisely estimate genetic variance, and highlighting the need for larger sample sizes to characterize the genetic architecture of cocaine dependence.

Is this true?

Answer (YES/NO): NO